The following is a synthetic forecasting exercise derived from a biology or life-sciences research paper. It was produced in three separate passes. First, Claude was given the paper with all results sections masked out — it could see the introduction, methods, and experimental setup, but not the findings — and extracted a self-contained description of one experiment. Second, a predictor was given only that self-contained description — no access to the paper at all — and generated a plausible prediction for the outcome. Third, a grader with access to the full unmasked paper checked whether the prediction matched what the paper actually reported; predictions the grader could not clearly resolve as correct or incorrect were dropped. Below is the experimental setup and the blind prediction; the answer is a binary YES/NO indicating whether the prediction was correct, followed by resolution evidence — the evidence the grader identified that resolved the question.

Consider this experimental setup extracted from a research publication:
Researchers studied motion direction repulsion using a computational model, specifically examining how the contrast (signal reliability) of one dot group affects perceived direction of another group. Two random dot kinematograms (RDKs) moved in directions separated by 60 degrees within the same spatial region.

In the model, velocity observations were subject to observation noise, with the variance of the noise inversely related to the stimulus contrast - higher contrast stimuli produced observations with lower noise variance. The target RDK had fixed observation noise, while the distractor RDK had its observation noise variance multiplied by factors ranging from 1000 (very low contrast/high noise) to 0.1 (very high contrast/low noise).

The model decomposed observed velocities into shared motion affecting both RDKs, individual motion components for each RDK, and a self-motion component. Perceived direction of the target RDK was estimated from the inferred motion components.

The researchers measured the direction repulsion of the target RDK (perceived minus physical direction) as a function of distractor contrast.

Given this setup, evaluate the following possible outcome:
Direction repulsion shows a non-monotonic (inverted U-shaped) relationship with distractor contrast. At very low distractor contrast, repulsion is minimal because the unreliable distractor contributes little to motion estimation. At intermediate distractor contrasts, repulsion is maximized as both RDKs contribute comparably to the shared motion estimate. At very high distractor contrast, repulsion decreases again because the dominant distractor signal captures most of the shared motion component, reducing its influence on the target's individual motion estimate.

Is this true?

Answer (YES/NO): NO